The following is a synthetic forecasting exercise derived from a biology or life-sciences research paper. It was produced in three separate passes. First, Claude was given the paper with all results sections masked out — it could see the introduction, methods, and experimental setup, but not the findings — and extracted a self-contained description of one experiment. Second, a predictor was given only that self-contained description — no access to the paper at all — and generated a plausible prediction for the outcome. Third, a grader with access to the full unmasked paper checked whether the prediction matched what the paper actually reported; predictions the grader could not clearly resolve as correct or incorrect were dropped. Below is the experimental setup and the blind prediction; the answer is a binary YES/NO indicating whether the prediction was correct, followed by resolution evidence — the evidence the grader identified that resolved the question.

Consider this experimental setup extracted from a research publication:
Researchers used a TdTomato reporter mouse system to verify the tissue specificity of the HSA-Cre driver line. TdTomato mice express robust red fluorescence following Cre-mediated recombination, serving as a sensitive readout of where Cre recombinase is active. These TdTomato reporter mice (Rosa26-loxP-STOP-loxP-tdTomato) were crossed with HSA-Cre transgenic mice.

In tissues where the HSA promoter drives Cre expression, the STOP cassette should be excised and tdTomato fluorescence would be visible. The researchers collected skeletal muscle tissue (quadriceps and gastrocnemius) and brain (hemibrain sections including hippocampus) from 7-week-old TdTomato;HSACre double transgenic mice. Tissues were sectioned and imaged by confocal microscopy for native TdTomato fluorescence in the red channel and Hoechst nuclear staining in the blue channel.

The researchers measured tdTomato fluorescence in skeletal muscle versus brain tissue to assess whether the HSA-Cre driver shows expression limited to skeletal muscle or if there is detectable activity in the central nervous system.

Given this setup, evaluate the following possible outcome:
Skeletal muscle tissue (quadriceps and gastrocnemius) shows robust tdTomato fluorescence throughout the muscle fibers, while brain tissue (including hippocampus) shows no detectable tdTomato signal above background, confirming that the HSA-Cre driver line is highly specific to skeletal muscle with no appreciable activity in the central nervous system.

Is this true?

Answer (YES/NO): YES